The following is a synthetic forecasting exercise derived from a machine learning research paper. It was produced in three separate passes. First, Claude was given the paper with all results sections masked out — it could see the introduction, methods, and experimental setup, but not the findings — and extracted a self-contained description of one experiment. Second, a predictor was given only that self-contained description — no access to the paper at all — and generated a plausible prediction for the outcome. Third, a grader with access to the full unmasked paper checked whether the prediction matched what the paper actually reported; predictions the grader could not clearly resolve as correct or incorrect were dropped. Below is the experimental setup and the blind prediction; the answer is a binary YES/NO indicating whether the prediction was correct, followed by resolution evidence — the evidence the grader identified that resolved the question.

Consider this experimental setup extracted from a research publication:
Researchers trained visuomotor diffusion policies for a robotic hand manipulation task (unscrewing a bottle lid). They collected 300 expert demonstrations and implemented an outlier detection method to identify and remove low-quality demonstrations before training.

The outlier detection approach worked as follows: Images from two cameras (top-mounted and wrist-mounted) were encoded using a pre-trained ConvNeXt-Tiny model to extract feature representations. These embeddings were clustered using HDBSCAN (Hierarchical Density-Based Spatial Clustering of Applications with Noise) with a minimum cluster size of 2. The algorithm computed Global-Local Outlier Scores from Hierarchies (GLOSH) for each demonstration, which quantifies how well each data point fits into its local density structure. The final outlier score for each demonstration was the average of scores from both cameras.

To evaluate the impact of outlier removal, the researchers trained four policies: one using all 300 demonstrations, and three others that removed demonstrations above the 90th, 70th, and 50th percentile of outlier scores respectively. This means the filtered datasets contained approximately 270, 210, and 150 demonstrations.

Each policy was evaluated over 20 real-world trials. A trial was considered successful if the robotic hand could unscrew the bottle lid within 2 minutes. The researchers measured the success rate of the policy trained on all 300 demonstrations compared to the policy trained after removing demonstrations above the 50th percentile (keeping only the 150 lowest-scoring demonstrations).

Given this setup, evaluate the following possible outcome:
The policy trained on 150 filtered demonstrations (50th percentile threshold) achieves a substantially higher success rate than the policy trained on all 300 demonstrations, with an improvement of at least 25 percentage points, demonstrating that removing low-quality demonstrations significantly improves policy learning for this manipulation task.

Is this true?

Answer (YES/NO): NO